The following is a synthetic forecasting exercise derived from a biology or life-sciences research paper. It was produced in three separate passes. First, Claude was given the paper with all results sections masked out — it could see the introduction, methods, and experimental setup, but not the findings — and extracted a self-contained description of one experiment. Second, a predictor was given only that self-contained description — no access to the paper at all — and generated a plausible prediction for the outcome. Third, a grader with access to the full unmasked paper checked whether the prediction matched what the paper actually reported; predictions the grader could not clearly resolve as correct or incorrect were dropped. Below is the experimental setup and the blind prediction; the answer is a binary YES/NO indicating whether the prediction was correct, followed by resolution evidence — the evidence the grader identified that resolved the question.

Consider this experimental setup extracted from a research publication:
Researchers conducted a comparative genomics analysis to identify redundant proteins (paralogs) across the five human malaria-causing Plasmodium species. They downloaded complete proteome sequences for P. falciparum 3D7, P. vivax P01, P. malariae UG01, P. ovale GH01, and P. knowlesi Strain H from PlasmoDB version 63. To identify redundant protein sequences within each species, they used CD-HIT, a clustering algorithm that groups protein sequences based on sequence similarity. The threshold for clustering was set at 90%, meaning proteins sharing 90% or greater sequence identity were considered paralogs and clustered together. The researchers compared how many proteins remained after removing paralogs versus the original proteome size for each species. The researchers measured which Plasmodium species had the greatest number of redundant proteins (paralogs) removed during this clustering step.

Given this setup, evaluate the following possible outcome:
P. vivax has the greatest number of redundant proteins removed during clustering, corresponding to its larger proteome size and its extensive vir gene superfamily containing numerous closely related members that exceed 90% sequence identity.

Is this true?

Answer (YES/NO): NO